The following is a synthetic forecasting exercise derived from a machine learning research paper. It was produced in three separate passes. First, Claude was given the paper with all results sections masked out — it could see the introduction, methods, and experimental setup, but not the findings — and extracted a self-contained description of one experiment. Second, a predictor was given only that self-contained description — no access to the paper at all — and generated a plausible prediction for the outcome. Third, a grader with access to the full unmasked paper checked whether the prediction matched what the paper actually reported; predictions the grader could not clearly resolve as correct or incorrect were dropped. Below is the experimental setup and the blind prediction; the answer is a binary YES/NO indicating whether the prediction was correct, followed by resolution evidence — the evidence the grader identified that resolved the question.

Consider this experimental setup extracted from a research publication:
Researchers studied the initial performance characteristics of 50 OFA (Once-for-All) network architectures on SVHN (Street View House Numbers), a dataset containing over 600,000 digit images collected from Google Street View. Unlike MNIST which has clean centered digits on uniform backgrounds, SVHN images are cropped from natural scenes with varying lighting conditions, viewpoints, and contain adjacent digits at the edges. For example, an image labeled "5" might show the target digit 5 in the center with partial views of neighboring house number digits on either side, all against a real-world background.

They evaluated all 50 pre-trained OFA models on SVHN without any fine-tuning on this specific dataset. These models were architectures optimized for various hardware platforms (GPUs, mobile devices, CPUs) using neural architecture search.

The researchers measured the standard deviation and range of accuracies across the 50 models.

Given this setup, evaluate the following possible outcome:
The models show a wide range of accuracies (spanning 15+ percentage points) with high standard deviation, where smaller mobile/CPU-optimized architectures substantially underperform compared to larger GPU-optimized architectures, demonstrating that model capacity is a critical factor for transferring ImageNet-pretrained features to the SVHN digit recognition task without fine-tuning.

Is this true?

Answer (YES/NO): NO